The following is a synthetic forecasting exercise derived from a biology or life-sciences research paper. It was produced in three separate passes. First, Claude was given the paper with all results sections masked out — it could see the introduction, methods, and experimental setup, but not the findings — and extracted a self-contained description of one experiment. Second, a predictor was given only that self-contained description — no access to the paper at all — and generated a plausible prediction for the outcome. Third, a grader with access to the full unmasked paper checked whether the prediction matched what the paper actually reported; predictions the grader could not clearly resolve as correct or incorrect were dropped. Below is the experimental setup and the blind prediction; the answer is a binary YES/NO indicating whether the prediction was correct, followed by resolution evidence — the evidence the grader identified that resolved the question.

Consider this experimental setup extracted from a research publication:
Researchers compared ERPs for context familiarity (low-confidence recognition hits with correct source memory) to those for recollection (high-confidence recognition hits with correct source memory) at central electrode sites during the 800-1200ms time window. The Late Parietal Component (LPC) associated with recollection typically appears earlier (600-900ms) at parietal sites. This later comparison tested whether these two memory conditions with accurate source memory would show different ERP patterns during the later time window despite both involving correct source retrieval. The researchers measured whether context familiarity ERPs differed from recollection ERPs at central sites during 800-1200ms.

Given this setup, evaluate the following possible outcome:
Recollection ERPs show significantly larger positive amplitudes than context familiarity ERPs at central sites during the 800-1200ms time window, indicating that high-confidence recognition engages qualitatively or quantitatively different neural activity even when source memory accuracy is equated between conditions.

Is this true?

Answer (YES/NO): NO